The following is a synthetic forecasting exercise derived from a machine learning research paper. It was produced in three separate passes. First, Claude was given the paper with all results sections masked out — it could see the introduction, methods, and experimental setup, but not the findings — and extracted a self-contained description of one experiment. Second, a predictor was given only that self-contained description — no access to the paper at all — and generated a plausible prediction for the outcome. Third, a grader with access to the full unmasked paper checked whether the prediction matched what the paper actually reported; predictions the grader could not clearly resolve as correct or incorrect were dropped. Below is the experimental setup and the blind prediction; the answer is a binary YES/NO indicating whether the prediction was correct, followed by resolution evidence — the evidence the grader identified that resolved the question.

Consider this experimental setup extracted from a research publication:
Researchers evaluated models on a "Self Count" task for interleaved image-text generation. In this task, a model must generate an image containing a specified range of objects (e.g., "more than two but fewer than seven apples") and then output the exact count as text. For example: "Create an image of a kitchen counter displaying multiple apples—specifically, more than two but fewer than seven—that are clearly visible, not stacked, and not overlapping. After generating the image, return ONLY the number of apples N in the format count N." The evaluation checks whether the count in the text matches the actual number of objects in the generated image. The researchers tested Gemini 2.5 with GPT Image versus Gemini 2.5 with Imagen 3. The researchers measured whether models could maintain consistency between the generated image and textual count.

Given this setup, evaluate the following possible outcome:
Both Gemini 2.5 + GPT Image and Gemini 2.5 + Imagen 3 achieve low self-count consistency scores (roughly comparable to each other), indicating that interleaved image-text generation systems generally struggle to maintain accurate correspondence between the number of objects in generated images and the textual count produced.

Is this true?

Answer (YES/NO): NO